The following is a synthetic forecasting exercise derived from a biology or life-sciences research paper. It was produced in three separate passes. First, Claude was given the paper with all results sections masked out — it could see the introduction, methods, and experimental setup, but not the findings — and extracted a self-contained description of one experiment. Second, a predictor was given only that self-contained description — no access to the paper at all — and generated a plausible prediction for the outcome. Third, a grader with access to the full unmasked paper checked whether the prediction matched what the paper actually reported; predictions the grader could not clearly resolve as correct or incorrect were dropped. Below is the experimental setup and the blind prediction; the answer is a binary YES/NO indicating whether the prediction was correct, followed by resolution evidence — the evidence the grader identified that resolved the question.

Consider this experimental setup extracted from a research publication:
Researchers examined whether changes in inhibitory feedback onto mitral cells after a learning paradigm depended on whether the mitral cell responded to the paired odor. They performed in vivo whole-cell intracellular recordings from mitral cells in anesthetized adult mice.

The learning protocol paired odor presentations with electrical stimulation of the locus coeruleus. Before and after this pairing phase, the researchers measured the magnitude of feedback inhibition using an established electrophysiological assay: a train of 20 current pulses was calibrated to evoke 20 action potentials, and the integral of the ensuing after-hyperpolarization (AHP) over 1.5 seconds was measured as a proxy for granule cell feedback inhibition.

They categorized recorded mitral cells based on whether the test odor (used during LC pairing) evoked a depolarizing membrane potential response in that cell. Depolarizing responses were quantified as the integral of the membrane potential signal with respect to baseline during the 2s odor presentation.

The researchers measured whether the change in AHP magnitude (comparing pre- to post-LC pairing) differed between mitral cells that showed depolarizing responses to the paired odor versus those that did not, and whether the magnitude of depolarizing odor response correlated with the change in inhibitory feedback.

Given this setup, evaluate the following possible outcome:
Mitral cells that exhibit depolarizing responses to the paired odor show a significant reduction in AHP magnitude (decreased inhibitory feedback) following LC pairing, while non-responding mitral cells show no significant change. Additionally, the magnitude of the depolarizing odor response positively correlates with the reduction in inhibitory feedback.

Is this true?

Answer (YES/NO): NO